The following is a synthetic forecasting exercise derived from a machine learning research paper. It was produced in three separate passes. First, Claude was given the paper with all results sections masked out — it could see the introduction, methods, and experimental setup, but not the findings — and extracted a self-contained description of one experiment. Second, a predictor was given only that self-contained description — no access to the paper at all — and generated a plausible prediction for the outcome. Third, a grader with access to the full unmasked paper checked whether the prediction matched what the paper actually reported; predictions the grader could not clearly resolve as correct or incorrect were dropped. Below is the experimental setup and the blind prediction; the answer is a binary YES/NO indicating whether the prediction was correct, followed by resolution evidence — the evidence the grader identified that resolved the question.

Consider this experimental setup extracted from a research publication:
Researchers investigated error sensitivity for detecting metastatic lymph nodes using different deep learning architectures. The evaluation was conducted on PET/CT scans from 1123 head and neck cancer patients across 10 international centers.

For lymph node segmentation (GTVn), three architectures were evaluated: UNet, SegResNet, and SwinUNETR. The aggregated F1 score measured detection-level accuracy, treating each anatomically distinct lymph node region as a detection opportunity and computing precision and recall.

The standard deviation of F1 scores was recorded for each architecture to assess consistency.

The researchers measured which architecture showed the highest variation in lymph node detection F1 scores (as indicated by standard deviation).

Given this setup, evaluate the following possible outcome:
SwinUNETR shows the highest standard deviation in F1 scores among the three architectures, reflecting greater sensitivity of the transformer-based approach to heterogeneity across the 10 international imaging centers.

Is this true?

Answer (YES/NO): NO